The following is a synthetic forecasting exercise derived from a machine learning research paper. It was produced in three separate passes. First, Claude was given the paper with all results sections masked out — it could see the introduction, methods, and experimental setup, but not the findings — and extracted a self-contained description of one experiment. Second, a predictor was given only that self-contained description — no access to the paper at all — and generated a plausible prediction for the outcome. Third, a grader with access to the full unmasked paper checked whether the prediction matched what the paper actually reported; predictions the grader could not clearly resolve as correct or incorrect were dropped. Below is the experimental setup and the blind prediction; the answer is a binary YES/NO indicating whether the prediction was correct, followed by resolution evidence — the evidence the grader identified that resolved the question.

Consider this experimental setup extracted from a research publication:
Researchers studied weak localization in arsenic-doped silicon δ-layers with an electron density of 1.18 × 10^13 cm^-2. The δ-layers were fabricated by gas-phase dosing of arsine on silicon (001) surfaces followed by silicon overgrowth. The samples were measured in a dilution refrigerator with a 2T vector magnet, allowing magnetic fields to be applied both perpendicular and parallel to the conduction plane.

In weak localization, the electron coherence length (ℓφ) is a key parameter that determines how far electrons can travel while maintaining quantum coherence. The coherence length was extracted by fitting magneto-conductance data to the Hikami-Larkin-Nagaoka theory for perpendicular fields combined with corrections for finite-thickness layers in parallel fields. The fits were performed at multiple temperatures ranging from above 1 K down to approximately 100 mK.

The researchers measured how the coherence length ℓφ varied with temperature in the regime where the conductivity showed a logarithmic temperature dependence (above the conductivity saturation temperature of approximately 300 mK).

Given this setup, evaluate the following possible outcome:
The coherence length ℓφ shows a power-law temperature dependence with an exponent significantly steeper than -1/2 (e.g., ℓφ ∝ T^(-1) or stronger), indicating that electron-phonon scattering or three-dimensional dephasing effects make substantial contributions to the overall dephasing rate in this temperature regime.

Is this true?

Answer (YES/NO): NO